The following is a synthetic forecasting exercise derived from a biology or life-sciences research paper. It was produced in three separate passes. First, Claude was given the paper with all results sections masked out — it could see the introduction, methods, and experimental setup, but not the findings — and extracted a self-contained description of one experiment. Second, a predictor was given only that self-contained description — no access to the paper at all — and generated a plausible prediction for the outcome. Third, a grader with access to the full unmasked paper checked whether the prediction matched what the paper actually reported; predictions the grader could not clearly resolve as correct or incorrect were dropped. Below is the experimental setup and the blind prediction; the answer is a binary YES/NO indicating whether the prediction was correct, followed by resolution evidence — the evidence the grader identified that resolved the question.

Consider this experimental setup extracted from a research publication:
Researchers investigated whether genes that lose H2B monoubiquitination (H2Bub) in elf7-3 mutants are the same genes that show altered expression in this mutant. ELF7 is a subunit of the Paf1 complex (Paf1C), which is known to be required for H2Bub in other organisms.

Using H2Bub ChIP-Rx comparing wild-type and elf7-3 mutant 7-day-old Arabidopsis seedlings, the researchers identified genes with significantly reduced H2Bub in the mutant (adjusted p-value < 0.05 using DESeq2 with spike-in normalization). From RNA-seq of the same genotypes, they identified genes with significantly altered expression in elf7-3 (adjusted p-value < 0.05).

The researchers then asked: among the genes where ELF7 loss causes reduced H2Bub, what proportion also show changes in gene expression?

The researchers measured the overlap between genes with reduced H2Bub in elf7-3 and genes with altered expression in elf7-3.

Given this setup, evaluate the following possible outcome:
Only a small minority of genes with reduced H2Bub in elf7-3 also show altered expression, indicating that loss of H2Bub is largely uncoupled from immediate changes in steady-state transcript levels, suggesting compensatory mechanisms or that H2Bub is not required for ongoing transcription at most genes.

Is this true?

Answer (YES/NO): YES